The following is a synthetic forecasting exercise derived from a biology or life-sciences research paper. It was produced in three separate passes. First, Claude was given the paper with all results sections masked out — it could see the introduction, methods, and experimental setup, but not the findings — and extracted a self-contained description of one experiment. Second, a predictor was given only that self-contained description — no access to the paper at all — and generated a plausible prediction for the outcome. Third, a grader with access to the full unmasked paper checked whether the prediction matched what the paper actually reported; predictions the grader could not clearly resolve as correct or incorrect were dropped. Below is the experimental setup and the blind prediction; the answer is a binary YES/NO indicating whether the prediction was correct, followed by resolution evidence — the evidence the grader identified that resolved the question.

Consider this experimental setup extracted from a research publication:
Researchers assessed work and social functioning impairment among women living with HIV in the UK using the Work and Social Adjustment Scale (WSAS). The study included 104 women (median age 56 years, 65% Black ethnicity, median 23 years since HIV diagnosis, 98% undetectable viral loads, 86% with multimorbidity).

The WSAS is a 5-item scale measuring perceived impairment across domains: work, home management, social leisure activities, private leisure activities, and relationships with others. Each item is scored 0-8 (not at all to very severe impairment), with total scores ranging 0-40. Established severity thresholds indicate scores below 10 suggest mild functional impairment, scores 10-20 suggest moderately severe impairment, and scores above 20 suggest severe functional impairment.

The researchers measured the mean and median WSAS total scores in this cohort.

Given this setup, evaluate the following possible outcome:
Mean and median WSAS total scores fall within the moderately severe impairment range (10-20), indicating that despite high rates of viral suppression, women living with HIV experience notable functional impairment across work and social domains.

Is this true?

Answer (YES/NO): NO